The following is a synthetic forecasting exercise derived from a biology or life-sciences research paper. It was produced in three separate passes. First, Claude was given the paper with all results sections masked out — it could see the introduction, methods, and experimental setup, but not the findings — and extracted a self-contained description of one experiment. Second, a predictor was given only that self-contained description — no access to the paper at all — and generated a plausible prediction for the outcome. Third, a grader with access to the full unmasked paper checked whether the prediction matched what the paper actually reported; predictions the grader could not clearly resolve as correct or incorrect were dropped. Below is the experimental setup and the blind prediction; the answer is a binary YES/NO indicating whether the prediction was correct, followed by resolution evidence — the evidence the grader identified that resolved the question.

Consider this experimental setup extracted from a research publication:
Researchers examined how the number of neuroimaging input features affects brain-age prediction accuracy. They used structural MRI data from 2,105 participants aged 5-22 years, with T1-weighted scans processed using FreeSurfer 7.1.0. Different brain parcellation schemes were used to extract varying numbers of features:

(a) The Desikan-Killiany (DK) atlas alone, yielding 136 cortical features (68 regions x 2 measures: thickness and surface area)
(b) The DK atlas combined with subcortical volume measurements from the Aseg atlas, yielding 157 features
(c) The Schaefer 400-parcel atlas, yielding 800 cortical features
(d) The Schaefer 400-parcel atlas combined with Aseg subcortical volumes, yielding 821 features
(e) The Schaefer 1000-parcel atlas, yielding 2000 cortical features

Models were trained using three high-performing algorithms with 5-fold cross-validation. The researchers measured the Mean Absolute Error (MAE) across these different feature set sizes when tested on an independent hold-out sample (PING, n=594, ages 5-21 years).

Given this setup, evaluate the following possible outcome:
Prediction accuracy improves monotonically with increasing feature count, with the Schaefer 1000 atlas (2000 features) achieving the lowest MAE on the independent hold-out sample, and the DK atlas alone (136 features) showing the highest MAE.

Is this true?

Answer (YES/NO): NO